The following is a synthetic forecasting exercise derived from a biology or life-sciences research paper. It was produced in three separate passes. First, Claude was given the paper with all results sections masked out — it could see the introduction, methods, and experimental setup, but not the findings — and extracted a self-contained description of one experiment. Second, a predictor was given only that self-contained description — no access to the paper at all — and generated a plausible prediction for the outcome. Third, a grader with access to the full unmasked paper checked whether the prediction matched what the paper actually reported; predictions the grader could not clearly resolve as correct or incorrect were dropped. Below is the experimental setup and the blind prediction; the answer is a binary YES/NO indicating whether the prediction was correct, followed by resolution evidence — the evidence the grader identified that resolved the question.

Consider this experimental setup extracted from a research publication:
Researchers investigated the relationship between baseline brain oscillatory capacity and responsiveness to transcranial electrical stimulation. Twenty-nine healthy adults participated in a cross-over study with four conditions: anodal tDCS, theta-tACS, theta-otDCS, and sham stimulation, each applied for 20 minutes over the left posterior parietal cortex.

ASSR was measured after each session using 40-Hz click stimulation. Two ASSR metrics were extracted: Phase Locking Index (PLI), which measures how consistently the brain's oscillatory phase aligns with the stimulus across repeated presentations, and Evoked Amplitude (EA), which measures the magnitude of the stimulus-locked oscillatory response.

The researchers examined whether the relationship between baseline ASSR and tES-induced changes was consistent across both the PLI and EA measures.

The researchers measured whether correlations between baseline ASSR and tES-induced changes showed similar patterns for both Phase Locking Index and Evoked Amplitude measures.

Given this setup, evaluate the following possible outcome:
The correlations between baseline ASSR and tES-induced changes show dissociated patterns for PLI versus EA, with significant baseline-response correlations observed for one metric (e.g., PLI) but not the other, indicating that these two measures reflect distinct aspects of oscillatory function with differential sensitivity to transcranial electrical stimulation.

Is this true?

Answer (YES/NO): NO